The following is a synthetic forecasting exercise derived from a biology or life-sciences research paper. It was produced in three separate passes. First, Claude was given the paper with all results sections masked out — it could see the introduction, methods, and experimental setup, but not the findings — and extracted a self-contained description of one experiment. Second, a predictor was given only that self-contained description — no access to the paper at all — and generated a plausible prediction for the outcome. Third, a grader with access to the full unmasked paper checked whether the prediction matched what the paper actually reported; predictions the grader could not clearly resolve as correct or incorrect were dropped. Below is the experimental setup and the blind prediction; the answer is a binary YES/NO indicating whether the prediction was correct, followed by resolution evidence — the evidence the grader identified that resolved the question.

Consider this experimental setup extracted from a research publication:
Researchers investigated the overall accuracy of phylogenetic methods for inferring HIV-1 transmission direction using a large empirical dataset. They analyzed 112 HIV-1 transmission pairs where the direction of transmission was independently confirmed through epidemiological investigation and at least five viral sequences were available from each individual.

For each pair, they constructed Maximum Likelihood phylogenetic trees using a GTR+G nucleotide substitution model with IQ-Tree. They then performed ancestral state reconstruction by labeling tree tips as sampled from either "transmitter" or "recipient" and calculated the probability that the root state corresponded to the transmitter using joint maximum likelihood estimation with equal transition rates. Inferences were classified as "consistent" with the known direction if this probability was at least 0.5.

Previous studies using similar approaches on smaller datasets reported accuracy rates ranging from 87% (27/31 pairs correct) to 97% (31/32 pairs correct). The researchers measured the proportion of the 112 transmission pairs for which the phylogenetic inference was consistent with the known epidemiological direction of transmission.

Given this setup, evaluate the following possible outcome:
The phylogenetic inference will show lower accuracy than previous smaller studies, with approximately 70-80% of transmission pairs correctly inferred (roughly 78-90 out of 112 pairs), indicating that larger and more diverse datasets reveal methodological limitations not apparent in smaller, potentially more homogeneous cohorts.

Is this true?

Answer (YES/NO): NO